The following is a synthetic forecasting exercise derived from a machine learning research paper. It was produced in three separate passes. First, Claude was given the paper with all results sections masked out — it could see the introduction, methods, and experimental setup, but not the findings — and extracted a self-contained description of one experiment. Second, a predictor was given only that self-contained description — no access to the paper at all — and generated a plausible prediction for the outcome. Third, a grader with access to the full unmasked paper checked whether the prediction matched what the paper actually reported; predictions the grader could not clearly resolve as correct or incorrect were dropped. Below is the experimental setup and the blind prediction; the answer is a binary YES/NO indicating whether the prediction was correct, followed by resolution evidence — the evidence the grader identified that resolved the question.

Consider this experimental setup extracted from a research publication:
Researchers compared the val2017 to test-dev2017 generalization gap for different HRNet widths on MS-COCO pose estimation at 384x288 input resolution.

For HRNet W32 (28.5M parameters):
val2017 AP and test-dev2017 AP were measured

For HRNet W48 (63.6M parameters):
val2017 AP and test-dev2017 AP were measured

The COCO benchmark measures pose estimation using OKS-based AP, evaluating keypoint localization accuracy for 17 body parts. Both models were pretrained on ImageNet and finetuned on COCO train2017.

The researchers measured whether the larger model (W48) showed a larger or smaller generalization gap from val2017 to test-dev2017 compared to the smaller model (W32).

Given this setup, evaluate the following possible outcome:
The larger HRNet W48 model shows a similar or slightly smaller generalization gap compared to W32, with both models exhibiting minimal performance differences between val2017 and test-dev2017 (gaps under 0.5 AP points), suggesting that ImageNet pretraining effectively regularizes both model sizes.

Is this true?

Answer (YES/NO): NO